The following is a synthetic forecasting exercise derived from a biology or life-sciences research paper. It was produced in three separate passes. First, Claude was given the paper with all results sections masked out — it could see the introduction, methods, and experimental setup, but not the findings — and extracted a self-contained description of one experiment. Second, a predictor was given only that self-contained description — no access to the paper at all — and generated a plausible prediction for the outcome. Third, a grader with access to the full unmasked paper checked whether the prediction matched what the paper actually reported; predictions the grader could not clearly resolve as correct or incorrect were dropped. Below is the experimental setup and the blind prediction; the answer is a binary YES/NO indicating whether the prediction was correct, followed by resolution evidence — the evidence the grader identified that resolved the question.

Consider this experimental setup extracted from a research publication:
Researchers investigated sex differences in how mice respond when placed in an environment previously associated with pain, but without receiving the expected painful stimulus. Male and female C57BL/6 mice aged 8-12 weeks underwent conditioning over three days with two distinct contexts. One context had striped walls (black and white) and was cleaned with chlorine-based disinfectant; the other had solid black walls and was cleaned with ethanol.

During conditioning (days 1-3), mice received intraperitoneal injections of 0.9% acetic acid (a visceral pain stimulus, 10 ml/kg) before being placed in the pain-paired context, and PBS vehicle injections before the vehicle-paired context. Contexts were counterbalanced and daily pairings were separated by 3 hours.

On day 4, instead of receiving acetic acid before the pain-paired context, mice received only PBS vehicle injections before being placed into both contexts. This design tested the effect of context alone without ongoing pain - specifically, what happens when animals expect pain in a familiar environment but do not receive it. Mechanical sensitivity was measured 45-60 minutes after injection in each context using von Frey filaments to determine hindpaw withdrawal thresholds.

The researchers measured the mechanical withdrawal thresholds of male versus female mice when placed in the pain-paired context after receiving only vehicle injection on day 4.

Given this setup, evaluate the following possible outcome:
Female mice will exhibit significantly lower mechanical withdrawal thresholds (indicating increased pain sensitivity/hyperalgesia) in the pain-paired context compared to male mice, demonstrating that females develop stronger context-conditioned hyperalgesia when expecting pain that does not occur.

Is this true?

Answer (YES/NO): NO